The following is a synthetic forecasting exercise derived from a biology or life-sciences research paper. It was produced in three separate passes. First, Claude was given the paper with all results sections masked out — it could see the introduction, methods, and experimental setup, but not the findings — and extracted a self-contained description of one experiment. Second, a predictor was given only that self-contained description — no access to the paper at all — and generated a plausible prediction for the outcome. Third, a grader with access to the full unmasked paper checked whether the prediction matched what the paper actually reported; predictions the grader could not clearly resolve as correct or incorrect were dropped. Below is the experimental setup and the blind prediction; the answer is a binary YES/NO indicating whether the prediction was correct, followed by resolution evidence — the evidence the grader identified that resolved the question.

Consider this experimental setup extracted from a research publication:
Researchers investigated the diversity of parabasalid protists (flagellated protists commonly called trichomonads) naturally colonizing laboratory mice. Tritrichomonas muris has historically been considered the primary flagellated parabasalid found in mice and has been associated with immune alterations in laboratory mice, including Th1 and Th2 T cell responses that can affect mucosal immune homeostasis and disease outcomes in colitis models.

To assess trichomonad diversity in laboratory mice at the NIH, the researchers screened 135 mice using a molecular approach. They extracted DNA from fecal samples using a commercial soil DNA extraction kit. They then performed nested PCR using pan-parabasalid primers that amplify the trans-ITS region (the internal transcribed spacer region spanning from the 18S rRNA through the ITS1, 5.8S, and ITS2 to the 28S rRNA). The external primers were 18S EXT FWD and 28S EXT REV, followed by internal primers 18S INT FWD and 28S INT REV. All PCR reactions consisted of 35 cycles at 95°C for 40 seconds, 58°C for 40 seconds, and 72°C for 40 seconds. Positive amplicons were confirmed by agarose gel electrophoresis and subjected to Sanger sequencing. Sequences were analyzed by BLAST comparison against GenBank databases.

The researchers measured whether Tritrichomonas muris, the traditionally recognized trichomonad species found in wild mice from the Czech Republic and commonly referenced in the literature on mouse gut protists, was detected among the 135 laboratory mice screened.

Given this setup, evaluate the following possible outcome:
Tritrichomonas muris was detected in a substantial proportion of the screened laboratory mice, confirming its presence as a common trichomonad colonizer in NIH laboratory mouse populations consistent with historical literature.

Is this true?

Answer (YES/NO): NO